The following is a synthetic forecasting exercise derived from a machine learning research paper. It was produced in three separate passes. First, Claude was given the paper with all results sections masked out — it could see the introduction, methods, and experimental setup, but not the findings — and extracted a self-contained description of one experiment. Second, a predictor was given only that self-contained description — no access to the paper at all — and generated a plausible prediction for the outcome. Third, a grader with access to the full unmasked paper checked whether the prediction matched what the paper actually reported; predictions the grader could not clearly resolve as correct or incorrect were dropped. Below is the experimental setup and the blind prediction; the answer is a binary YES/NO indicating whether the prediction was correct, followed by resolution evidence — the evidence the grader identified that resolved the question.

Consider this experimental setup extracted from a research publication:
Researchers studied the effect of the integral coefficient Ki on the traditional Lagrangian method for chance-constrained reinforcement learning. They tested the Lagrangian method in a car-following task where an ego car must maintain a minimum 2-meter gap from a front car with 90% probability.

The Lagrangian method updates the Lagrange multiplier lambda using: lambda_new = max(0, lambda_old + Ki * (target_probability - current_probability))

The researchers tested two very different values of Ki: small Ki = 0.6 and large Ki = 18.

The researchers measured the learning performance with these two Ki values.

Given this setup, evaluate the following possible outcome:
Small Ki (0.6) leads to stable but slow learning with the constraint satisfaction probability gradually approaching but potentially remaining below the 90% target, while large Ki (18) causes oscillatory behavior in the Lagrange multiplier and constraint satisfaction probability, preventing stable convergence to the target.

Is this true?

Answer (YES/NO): NO